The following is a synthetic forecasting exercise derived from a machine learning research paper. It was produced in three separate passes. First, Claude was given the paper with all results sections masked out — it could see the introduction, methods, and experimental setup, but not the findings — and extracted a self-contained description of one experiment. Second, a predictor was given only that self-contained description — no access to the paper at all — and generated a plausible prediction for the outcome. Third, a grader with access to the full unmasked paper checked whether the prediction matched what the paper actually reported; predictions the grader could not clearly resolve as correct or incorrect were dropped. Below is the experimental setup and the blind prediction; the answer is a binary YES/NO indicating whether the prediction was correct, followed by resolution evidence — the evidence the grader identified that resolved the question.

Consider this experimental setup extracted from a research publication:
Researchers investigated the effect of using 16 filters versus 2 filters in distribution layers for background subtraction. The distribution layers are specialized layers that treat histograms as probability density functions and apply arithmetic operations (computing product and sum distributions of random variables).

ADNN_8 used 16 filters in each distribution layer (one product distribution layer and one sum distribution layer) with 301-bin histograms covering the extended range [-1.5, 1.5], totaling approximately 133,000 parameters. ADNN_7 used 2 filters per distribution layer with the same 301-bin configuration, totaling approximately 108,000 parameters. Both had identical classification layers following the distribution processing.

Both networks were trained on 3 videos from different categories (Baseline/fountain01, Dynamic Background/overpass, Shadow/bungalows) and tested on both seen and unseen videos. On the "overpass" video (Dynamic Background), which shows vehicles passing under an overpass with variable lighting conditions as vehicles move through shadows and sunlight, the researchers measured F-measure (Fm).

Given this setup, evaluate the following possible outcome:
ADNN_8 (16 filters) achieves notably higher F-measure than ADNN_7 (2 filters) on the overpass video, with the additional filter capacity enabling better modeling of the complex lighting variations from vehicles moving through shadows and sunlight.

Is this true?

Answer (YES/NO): NO